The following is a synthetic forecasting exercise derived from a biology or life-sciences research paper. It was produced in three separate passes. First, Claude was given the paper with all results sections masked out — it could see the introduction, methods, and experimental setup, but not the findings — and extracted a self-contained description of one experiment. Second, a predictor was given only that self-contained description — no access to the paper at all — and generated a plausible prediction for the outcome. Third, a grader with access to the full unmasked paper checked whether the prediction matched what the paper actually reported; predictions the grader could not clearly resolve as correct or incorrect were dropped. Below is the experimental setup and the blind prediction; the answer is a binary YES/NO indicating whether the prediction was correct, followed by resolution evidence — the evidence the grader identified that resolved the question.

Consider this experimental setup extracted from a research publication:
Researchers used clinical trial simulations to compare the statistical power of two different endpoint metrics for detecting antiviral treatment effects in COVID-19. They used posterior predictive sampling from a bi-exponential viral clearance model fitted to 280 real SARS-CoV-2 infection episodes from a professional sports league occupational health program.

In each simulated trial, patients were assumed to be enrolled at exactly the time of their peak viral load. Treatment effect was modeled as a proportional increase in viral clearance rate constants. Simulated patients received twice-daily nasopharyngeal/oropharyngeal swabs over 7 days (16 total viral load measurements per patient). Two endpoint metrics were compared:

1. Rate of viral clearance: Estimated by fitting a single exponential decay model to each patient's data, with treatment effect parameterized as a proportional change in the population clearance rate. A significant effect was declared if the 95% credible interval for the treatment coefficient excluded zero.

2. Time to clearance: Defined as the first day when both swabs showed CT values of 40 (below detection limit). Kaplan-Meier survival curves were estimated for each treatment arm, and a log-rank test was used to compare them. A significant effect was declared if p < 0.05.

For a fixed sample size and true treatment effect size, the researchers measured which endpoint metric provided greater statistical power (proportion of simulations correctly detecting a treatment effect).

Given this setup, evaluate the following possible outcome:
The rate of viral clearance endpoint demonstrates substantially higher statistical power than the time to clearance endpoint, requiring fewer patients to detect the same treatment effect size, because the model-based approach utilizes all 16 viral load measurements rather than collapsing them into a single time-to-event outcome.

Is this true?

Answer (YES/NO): YES